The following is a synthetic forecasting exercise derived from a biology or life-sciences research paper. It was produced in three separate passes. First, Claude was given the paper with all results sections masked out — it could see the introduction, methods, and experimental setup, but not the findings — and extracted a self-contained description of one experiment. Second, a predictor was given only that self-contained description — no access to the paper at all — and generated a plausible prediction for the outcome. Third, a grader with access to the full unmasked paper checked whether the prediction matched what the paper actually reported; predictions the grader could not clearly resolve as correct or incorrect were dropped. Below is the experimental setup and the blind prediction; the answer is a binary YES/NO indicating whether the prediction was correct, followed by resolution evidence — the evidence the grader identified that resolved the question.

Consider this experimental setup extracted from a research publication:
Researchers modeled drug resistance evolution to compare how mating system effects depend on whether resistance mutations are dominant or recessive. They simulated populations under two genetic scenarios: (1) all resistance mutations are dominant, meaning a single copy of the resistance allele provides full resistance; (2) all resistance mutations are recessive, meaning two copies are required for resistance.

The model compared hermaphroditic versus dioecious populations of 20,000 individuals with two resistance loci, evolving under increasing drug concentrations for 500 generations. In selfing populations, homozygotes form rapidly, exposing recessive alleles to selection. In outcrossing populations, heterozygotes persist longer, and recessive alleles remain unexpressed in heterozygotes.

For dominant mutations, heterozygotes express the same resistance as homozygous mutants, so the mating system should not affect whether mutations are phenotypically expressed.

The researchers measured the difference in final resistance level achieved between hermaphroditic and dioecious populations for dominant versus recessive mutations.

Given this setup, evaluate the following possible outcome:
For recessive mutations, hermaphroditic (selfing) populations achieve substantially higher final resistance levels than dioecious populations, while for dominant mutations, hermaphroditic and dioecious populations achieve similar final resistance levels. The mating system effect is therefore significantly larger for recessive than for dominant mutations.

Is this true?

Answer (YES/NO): NO